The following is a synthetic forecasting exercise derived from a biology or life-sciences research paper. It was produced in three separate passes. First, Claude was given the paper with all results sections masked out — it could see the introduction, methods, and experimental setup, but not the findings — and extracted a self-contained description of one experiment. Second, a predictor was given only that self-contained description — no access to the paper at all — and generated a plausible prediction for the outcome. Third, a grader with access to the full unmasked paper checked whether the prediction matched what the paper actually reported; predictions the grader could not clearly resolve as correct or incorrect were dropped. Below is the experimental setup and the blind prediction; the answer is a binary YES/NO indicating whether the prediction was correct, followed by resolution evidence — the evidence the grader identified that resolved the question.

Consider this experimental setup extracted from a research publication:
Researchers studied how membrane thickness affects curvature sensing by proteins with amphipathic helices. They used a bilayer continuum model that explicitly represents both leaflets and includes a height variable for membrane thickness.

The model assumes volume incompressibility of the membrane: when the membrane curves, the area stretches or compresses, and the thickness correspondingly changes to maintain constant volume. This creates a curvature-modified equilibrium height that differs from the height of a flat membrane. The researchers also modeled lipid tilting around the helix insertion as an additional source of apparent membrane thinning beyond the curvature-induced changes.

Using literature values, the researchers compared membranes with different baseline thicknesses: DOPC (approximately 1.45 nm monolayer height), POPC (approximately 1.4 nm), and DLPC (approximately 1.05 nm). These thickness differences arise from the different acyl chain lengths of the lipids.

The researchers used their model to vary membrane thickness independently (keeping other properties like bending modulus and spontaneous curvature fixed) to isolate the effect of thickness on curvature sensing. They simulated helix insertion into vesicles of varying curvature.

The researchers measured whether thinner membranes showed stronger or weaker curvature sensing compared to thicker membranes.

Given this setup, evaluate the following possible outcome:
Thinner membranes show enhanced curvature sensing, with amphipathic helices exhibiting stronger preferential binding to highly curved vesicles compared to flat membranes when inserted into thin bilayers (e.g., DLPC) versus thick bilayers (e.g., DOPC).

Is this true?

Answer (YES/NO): NO